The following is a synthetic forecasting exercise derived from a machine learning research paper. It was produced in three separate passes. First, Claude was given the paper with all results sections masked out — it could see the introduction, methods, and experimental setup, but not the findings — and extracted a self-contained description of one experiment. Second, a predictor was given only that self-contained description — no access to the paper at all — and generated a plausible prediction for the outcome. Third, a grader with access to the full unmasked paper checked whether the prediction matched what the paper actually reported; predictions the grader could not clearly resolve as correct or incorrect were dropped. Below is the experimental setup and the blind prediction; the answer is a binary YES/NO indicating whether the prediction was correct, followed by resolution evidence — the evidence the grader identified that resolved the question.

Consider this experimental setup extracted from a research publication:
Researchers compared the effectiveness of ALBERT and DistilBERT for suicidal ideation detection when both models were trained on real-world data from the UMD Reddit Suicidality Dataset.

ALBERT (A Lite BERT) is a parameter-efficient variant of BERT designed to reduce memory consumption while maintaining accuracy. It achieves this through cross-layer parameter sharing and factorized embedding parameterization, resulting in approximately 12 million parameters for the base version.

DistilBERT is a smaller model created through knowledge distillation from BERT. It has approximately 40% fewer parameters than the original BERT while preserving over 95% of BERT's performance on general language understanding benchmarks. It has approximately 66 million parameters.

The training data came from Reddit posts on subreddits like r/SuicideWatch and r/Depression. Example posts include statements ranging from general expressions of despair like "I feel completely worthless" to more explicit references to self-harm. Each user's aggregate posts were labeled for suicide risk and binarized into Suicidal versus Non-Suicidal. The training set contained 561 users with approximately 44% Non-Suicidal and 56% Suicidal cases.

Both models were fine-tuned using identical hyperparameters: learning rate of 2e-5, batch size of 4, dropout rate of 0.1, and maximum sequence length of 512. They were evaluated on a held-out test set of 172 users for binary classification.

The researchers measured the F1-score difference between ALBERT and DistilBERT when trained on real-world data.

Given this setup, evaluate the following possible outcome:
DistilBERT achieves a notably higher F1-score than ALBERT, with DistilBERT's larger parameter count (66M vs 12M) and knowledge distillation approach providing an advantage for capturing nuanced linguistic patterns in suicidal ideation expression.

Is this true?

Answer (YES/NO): NO